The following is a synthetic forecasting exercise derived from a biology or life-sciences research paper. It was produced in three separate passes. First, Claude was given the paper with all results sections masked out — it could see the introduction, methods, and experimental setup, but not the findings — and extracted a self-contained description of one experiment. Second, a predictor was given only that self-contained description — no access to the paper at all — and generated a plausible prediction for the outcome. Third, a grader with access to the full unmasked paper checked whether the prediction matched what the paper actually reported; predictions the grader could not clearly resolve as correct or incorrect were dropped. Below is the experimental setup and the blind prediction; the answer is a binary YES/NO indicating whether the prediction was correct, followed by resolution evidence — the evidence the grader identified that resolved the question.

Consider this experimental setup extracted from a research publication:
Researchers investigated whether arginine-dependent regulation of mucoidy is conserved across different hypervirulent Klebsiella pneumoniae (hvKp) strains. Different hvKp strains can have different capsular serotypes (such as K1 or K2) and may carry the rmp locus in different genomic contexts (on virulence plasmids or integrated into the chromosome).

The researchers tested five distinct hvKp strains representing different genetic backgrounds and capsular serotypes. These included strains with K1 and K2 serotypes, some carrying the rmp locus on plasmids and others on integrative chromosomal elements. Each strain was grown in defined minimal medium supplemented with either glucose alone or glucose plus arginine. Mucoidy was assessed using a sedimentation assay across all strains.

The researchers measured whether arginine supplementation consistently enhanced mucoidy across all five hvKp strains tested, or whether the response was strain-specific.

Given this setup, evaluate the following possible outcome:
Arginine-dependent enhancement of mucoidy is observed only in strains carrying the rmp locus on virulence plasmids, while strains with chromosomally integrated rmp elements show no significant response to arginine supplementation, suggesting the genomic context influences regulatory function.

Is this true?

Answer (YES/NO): NO